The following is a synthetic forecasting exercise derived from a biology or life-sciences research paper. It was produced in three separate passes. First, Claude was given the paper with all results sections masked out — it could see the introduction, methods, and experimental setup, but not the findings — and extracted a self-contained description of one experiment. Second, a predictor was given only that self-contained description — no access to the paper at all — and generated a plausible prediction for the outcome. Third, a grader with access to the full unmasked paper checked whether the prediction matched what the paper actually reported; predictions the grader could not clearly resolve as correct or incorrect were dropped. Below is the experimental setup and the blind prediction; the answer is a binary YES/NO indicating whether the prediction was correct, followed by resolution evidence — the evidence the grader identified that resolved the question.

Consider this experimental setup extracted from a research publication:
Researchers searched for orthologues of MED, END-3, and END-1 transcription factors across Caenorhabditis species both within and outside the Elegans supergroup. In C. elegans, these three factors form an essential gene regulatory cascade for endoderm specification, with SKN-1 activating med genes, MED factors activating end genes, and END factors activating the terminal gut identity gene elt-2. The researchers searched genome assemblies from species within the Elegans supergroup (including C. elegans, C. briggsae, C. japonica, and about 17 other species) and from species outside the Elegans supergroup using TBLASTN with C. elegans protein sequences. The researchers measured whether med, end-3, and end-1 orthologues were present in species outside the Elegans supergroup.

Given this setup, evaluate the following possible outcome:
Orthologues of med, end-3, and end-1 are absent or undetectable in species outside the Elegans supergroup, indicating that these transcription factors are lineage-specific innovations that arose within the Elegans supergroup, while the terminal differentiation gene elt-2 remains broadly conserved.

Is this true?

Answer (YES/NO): YES